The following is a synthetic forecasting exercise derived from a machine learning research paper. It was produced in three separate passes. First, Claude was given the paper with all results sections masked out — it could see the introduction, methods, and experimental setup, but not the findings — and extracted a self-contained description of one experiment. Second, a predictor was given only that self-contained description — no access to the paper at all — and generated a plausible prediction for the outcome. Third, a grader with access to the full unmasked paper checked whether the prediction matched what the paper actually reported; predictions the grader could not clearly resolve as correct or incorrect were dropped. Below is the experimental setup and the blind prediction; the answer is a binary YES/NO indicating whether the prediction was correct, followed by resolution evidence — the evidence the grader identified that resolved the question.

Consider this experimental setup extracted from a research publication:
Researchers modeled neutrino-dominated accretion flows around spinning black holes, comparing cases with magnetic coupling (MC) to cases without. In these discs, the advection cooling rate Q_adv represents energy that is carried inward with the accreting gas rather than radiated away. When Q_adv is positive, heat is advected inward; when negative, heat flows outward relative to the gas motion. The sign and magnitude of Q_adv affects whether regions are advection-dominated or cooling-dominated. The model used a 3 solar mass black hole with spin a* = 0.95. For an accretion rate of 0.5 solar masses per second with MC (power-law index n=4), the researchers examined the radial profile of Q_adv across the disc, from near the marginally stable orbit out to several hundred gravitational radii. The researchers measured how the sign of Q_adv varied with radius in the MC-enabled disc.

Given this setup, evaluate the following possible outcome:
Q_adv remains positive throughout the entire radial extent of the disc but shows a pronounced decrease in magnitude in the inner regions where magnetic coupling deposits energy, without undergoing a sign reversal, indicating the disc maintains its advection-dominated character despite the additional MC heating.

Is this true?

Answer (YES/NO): NO